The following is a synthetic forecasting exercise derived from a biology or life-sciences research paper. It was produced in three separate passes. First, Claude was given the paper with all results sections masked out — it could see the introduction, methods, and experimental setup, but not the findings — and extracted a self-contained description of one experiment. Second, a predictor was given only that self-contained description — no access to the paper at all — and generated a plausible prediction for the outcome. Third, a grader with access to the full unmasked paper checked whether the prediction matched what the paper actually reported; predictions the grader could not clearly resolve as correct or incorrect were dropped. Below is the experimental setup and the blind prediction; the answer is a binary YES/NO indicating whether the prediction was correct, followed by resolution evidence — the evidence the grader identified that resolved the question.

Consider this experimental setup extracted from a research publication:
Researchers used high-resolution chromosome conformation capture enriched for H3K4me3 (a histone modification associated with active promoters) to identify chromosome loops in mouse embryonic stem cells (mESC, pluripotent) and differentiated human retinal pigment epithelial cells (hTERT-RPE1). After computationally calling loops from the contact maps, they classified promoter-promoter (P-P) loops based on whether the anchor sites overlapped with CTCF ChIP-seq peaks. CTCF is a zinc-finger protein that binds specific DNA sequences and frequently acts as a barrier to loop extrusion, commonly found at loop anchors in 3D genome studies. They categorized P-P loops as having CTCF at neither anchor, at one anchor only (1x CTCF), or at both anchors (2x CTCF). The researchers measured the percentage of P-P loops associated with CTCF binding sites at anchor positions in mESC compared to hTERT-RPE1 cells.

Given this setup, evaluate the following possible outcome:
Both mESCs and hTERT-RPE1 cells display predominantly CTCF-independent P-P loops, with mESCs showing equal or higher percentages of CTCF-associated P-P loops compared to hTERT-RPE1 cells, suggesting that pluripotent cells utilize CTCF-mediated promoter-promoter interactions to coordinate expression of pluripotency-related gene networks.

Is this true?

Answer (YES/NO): NO